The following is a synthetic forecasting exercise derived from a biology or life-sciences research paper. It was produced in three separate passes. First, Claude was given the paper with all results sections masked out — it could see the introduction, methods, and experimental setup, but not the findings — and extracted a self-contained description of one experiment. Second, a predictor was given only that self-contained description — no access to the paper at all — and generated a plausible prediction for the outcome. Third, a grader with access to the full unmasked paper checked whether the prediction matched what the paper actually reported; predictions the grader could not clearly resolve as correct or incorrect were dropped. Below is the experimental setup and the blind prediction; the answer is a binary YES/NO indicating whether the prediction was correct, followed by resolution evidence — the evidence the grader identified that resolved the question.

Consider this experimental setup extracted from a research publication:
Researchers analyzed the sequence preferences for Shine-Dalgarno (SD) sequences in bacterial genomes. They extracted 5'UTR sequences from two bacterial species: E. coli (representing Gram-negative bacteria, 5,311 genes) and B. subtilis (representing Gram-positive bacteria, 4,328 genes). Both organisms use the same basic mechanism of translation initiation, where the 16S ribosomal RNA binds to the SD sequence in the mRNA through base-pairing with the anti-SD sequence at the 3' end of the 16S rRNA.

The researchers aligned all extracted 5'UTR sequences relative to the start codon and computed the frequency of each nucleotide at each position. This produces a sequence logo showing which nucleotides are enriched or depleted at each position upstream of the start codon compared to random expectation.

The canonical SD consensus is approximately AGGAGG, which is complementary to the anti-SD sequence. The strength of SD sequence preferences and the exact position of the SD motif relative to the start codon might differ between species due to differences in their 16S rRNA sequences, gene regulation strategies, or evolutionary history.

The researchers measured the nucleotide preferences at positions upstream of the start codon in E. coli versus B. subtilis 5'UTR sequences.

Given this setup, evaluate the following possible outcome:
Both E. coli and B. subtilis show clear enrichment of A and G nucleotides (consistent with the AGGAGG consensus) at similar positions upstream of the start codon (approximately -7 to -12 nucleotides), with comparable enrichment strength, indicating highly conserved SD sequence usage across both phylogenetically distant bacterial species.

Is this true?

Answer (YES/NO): NO